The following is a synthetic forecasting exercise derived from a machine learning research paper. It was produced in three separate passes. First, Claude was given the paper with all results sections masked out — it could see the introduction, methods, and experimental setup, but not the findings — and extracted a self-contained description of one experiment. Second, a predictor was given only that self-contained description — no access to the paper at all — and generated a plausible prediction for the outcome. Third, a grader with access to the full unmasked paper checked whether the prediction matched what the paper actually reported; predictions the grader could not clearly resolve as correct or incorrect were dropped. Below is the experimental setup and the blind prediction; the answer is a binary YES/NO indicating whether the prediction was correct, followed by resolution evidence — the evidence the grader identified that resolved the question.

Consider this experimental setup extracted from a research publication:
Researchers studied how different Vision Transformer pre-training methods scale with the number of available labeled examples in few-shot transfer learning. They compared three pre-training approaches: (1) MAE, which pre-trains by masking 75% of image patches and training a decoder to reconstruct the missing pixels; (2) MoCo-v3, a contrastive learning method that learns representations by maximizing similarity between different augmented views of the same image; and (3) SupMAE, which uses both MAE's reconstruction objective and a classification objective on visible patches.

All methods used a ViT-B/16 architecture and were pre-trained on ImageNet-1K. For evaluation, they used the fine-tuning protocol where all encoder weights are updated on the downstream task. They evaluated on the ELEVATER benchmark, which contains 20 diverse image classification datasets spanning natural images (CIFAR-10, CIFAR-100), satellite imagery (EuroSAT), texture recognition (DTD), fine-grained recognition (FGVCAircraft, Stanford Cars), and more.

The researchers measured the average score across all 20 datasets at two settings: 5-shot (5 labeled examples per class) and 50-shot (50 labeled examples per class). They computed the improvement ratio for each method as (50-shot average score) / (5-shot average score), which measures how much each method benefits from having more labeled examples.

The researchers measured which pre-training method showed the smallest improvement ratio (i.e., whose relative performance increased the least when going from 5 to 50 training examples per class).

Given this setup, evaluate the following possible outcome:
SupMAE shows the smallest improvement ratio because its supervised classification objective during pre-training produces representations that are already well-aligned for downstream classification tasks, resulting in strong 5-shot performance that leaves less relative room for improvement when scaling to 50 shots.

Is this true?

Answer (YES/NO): YES